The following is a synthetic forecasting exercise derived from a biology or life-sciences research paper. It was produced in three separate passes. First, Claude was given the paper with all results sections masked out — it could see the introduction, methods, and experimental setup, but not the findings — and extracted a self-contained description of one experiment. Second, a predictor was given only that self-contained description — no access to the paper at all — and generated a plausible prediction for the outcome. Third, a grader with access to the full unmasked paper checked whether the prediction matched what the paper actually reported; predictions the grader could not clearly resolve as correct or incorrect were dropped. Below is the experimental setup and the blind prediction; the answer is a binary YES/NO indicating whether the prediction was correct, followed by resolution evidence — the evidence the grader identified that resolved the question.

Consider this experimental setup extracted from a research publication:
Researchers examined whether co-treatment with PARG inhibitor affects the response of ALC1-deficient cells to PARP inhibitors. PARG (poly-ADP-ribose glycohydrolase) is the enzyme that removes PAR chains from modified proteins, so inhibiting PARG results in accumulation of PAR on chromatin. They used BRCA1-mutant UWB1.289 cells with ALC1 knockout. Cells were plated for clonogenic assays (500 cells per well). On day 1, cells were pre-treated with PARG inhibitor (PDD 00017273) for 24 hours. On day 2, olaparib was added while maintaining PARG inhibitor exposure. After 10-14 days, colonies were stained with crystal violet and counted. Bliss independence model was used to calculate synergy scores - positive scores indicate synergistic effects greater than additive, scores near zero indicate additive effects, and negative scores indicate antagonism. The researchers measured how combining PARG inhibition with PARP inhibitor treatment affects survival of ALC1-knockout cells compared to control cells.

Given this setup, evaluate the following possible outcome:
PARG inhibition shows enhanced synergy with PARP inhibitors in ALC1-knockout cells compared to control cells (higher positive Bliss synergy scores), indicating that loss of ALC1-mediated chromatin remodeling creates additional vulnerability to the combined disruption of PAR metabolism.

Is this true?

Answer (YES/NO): NO